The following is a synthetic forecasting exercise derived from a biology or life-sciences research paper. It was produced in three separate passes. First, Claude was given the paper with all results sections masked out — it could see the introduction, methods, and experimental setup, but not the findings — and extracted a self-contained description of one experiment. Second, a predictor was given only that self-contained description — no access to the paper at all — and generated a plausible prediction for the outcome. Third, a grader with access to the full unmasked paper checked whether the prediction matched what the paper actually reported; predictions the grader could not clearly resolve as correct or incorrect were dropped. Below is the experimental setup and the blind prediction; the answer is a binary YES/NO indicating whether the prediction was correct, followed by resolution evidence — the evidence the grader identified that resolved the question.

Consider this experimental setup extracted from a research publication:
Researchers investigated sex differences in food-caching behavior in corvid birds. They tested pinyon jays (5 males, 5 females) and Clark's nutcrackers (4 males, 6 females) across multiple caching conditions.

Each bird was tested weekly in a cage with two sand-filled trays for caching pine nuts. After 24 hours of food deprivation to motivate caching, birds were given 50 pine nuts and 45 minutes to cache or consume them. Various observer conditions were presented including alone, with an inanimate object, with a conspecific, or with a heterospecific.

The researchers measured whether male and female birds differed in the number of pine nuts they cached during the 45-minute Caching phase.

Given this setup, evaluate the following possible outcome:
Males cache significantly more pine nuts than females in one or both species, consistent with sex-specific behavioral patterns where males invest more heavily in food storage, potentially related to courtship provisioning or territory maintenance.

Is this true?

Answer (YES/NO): NO